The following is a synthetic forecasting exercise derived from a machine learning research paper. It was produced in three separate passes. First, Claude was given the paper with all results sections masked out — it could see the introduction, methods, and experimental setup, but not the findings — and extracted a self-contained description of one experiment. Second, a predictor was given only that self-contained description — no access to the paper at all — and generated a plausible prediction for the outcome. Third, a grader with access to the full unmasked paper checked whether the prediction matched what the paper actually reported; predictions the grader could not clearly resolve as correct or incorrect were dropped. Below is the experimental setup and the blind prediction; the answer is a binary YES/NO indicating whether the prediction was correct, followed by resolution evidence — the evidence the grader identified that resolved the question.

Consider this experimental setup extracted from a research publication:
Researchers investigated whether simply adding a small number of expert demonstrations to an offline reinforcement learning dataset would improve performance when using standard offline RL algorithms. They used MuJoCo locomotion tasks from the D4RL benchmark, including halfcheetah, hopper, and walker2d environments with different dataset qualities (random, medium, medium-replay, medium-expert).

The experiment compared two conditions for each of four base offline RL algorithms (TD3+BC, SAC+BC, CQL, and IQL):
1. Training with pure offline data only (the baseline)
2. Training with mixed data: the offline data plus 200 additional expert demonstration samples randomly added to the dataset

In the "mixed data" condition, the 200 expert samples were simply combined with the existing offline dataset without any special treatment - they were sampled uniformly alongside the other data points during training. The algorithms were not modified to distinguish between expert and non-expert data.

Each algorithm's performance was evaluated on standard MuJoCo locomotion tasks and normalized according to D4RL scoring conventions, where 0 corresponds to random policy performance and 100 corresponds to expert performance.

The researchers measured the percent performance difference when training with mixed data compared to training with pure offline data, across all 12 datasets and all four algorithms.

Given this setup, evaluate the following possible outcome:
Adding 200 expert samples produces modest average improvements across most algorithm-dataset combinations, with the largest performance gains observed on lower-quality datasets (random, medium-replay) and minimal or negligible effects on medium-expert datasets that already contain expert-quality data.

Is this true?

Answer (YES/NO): NO